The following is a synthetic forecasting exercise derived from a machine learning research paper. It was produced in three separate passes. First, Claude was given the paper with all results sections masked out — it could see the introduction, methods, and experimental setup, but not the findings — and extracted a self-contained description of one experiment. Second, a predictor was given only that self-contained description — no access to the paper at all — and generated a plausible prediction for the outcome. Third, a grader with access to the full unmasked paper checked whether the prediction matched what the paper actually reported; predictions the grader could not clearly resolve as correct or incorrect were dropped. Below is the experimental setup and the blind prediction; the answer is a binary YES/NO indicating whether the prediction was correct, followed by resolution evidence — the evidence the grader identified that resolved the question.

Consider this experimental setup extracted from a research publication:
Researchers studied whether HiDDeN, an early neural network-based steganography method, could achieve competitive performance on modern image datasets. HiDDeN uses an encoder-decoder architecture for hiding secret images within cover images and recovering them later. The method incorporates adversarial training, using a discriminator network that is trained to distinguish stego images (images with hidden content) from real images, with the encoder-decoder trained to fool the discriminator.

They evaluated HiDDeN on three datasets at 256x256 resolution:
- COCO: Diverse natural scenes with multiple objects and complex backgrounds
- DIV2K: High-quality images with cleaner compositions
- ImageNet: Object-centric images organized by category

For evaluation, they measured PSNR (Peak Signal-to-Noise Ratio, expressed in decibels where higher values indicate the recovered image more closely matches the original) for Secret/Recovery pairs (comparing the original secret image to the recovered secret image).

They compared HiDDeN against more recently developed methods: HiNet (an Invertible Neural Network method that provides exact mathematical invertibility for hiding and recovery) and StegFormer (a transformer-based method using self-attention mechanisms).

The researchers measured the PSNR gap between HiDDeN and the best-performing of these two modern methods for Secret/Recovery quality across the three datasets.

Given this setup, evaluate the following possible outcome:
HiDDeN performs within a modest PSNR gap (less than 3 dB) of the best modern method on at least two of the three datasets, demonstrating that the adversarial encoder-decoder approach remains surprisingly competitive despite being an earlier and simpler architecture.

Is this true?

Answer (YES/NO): NO